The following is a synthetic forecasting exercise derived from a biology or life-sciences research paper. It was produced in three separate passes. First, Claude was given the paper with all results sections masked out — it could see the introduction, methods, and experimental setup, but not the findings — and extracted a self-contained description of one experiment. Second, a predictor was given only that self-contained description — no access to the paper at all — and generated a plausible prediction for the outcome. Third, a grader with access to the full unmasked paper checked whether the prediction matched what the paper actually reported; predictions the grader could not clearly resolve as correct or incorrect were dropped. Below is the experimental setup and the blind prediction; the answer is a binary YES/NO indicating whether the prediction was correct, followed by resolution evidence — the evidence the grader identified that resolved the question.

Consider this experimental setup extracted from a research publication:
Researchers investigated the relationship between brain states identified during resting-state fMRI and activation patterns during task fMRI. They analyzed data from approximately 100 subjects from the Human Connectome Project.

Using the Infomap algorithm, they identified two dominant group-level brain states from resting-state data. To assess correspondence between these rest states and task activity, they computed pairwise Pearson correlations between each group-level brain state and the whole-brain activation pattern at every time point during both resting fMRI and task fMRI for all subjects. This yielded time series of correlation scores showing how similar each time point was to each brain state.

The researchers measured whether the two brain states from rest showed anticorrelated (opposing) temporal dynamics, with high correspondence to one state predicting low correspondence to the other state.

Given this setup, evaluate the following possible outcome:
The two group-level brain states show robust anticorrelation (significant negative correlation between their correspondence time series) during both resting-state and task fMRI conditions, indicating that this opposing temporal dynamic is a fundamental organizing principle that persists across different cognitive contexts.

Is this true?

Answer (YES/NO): YES